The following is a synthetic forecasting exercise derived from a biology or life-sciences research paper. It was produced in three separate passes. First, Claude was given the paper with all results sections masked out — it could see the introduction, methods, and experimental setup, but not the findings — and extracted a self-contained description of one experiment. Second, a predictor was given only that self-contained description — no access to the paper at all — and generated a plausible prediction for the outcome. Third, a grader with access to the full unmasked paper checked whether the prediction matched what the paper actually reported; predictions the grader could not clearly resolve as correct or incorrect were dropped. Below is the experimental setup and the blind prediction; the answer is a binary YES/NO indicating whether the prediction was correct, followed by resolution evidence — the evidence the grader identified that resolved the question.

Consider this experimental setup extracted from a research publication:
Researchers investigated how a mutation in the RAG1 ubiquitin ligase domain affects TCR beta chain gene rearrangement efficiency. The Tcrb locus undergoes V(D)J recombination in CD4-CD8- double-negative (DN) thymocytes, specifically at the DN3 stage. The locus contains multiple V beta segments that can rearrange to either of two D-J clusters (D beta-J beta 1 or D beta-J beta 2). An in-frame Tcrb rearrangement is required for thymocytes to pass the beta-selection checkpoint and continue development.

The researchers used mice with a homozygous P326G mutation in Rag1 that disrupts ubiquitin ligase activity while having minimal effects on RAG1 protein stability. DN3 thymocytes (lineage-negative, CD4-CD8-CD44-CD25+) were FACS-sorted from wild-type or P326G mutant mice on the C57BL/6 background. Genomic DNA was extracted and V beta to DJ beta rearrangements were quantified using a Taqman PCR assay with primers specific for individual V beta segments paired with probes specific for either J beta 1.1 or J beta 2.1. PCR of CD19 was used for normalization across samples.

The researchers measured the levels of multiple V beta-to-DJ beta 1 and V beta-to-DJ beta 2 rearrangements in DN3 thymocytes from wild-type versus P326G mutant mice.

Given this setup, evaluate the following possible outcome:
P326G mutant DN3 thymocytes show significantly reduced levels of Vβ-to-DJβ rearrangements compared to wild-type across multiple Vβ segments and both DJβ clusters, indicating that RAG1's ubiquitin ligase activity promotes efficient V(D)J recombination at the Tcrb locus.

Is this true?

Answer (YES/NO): YES